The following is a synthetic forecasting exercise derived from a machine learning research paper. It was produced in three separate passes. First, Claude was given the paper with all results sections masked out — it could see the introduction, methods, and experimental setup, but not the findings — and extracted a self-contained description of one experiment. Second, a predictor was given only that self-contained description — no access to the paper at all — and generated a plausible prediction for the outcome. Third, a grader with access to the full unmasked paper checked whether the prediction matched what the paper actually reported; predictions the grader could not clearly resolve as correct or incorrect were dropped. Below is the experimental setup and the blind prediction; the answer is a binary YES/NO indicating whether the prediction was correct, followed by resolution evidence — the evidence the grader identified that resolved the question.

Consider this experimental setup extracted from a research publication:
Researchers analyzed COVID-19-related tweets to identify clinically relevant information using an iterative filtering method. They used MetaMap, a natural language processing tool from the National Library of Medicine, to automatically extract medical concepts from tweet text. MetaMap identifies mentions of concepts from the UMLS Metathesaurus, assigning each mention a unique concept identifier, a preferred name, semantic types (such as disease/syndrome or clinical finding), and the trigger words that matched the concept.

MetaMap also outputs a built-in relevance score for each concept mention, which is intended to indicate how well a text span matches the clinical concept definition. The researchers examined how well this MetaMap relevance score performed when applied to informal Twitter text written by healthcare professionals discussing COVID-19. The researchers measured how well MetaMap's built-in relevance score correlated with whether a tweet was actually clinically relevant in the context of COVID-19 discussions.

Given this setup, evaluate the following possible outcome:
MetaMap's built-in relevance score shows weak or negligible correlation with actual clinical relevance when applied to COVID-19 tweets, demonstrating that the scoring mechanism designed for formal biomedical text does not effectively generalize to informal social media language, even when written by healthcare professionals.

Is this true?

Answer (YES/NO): YES